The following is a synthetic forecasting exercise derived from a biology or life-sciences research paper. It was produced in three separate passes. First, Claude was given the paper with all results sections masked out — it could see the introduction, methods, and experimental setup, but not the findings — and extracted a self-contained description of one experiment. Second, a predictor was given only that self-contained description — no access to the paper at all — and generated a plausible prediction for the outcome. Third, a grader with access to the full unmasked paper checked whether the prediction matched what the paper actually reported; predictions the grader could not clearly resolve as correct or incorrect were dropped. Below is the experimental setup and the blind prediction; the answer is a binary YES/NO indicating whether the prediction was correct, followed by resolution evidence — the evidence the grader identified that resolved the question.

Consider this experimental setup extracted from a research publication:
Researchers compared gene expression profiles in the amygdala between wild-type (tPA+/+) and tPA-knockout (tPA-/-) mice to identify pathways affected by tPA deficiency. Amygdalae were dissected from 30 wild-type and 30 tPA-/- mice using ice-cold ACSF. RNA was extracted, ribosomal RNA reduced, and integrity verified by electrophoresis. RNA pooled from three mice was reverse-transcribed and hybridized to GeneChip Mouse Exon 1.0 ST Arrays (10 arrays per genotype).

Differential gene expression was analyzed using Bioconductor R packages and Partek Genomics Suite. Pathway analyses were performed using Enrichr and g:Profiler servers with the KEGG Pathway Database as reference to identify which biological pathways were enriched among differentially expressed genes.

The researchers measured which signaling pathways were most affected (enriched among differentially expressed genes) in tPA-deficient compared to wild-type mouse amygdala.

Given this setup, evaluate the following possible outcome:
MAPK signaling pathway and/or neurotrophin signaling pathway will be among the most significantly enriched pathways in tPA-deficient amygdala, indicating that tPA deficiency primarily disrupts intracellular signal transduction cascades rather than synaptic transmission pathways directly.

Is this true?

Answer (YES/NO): NO